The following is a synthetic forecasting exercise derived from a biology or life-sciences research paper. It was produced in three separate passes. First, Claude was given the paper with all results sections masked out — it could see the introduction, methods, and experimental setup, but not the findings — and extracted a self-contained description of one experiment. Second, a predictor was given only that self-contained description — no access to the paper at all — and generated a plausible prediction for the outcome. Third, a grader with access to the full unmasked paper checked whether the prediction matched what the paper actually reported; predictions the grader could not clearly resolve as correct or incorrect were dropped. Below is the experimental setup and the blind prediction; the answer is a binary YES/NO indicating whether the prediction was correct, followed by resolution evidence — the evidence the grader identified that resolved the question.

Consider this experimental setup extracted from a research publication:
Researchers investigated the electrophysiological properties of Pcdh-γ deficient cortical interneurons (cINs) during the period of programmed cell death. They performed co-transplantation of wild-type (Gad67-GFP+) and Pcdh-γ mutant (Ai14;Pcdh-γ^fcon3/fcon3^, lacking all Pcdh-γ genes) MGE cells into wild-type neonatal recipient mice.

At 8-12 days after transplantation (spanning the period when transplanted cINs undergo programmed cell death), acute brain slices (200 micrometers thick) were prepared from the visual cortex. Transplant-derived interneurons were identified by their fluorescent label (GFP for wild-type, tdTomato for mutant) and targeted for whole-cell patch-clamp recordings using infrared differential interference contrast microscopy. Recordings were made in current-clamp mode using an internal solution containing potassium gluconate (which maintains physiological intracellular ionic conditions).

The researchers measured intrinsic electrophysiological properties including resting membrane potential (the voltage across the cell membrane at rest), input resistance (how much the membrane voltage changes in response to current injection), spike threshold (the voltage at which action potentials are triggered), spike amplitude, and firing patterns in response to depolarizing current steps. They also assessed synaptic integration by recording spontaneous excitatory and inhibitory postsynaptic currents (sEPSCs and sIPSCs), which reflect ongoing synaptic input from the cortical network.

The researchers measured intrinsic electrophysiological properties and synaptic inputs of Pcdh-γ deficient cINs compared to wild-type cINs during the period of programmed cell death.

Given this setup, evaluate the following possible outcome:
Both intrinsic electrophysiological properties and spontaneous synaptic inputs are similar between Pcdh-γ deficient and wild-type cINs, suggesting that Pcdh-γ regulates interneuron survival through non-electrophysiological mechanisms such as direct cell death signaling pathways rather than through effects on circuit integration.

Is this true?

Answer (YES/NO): YES